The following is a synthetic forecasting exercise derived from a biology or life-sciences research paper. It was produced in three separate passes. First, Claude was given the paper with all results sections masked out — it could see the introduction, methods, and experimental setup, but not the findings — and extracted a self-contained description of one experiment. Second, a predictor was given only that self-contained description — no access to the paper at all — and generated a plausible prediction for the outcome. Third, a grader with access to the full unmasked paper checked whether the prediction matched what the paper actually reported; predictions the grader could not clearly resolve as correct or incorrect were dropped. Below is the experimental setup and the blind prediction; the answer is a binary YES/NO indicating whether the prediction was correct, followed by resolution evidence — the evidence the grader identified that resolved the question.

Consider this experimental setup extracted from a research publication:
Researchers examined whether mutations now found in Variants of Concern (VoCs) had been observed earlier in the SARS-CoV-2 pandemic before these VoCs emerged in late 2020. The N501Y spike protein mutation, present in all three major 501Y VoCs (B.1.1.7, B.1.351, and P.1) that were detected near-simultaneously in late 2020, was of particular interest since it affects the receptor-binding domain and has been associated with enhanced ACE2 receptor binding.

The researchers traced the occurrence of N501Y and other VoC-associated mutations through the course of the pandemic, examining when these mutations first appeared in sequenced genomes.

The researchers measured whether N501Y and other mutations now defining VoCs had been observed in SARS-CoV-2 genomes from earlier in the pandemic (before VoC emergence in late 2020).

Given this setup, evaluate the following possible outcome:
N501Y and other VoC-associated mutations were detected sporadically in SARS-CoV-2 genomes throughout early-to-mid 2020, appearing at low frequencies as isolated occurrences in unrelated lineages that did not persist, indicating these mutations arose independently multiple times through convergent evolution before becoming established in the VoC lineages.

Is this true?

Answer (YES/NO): YES